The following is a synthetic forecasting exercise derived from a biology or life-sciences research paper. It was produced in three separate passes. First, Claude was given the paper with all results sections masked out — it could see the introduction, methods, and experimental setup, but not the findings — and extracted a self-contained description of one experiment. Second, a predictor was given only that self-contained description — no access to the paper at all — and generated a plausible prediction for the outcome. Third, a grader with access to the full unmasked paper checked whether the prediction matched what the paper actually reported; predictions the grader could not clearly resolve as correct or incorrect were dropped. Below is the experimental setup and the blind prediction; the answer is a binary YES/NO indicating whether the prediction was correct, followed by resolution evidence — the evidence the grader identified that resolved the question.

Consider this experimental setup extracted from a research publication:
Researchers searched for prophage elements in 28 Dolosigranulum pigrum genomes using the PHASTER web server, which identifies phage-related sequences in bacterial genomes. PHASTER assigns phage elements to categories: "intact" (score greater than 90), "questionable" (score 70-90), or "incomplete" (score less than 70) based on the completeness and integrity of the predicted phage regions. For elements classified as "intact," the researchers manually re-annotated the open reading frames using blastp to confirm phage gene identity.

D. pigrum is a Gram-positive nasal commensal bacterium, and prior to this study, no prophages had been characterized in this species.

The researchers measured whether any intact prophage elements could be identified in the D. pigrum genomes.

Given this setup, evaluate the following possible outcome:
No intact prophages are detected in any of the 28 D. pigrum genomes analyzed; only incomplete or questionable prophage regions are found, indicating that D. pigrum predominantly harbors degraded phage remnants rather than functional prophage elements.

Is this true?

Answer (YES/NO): NO